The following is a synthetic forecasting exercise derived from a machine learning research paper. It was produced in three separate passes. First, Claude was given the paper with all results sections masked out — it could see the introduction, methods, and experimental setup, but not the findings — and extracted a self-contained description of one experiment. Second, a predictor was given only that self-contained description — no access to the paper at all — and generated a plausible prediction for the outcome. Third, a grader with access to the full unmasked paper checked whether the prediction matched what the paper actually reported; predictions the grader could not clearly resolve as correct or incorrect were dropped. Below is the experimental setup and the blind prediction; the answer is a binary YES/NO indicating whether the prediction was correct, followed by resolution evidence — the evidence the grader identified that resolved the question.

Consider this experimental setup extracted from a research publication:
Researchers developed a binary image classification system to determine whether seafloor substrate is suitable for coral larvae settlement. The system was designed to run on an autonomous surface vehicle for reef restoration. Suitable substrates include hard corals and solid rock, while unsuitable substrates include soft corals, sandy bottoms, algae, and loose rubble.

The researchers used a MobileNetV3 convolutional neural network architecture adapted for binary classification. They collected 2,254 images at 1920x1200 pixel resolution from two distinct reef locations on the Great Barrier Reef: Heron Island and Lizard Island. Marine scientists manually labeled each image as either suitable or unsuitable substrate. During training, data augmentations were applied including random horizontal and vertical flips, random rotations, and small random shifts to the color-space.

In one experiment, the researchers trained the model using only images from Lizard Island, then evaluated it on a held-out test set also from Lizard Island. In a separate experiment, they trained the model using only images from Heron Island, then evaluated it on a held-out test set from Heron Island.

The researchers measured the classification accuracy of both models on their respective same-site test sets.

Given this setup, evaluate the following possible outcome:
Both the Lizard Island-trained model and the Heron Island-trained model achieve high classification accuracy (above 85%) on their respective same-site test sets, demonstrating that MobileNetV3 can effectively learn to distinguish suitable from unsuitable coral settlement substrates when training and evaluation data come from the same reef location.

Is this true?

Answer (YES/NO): YES